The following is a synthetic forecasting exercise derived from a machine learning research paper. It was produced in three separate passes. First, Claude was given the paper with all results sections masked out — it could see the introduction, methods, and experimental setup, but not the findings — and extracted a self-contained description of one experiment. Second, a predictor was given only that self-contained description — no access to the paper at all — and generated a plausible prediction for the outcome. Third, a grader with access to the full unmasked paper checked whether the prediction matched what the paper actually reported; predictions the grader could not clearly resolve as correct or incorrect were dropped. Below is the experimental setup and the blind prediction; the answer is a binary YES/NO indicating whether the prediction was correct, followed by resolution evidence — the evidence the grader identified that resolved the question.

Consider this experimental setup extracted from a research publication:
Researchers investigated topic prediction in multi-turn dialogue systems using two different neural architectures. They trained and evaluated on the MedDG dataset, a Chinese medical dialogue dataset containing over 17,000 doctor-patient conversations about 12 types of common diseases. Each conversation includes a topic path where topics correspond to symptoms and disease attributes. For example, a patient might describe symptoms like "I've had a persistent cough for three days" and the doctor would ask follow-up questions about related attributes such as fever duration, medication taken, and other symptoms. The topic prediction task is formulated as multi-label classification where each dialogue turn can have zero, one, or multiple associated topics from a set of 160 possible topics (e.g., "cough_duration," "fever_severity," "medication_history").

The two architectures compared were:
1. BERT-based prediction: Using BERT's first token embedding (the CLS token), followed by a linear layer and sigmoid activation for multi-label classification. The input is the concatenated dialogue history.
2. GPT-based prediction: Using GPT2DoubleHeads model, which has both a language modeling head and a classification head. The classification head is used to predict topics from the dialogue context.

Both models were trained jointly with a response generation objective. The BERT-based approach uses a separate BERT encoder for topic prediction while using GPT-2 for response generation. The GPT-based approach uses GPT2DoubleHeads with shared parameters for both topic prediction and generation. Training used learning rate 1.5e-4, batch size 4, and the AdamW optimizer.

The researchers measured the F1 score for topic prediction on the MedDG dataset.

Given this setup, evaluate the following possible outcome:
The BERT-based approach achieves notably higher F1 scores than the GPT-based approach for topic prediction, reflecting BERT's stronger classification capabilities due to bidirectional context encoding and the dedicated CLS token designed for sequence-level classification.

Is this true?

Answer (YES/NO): YES